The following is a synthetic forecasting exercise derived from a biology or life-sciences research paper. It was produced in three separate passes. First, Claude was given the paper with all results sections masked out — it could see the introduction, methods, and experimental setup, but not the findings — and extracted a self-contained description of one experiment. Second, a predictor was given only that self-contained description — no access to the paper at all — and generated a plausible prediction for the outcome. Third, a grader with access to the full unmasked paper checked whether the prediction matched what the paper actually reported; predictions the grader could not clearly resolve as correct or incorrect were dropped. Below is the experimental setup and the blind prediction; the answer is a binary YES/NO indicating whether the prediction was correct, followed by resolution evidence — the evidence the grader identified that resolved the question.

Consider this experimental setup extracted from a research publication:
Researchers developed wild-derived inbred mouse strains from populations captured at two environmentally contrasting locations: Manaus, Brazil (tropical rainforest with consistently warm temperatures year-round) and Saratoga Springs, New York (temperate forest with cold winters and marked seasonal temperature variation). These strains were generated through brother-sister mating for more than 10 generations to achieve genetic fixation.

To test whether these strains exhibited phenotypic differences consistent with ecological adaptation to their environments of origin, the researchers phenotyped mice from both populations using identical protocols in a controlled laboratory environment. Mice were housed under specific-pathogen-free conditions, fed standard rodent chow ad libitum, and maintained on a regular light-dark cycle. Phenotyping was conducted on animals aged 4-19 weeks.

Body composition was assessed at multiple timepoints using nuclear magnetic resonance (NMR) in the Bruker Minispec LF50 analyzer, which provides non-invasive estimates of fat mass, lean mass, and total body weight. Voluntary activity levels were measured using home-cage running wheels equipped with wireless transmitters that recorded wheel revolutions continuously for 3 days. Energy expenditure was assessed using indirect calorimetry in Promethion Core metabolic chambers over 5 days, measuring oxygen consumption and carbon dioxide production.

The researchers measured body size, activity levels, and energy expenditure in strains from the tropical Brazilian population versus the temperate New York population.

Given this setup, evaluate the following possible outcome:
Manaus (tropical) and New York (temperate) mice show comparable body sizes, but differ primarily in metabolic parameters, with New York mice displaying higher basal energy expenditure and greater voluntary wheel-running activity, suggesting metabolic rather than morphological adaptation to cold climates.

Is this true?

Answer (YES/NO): NO